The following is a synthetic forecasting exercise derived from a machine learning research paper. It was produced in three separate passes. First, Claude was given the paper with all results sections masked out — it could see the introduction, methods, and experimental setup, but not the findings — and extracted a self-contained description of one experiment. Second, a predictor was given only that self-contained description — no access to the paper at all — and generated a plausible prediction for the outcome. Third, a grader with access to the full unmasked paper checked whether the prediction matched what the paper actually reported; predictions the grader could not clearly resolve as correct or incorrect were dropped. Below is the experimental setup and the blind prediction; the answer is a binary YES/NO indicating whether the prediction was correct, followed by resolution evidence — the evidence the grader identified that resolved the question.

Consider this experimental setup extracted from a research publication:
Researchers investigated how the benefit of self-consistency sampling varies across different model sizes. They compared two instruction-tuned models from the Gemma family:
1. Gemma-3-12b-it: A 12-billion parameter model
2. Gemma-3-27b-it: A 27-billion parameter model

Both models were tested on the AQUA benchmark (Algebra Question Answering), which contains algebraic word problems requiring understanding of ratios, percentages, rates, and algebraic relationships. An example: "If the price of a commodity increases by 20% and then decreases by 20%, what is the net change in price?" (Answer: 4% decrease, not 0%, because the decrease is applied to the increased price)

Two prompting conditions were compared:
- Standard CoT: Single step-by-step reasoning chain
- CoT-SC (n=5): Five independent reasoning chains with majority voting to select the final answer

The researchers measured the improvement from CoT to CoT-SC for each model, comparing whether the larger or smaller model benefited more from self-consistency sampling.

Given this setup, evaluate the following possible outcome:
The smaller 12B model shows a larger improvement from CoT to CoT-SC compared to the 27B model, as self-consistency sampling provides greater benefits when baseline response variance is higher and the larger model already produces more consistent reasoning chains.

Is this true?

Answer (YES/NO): NO